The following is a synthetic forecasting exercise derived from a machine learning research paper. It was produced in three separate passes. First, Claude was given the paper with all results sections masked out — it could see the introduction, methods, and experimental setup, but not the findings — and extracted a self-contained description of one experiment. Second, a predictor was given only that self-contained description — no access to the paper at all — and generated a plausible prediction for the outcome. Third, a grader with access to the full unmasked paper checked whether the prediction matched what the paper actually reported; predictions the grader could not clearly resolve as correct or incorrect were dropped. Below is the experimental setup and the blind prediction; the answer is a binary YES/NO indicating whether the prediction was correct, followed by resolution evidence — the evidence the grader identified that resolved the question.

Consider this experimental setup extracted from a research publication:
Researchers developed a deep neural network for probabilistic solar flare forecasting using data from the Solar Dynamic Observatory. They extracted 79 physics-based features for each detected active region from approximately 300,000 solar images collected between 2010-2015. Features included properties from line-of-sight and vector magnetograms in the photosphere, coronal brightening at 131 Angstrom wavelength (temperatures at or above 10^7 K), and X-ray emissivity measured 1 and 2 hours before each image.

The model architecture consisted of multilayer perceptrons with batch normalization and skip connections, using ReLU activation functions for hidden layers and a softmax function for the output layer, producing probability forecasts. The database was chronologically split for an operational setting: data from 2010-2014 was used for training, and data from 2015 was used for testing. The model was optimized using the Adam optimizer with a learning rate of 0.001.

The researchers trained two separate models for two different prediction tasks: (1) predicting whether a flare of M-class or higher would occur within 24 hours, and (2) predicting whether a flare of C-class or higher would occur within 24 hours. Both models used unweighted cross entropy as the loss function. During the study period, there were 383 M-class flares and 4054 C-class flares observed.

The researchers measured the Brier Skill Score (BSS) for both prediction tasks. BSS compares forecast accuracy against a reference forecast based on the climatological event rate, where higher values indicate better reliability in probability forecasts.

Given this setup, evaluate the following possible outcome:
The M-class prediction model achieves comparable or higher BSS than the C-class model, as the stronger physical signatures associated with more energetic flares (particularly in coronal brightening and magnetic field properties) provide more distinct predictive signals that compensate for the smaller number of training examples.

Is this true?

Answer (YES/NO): NO